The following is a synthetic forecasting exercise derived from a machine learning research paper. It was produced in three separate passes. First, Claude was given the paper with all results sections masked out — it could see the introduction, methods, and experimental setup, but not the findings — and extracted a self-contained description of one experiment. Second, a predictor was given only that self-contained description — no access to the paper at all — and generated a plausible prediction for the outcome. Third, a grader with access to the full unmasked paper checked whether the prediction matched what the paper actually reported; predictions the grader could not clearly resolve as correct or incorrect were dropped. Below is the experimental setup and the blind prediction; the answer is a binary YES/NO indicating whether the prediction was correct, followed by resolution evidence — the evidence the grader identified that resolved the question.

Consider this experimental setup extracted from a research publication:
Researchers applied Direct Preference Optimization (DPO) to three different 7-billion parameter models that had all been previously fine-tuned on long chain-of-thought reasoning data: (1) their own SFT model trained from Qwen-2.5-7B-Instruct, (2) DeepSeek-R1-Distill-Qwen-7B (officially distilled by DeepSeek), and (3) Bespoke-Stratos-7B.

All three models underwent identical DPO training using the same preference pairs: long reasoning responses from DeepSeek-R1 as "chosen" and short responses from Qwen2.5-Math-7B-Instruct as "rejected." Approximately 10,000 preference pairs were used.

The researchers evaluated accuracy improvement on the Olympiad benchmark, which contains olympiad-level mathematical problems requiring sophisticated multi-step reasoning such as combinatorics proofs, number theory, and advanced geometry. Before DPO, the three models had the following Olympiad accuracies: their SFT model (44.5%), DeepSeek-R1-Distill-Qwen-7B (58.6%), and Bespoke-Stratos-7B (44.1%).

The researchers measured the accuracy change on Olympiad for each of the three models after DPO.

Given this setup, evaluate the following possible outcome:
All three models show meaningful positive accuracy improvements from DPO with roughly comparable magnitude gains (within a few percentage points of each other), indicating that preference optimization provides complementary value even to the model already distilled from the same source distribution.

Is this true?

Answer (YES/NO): NO